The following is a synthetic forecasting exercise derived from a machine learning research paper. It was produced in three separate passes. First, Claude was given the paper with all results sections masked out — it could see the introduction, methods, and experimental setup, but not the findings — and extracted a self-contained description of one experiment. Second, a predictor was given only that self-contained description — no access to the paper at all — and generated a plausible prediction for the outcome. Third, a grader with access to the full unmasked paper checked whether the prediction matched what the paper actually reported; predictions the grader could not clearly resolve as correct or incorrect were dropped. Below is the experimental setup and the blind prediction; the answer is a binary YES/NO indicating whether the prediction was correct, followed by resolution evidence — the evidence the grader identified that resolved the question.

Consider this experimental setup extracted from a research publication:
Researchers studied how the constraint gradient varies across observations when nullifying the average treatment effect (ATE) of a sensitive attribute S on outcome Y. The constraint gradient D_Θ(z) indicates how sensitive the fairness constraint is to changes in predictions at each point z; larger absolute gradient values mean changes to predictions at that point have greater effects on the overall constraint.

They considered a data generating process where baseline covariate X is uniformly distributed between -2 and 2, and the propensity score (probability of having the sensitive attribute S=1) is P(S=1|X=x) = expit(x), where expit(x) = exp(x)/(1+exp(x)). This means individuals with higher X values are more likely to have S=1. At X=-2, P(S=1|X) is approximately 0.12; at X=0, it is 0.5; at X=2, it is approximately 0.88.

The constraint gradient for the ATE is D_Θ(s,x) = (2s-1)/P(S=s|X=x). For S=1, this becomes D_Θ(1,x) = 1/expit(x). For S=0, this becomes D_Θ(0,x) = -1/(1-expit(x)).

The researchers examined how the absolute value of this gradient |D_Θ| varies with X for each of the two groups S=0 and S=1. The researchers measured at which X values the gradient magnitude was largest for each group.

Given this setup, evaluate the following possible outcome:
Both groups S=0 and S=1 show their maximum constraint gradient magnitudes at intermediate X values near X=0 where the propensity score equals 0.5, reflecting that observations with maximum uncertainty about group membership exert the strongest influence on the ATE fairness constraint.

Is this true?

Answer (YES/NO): NO